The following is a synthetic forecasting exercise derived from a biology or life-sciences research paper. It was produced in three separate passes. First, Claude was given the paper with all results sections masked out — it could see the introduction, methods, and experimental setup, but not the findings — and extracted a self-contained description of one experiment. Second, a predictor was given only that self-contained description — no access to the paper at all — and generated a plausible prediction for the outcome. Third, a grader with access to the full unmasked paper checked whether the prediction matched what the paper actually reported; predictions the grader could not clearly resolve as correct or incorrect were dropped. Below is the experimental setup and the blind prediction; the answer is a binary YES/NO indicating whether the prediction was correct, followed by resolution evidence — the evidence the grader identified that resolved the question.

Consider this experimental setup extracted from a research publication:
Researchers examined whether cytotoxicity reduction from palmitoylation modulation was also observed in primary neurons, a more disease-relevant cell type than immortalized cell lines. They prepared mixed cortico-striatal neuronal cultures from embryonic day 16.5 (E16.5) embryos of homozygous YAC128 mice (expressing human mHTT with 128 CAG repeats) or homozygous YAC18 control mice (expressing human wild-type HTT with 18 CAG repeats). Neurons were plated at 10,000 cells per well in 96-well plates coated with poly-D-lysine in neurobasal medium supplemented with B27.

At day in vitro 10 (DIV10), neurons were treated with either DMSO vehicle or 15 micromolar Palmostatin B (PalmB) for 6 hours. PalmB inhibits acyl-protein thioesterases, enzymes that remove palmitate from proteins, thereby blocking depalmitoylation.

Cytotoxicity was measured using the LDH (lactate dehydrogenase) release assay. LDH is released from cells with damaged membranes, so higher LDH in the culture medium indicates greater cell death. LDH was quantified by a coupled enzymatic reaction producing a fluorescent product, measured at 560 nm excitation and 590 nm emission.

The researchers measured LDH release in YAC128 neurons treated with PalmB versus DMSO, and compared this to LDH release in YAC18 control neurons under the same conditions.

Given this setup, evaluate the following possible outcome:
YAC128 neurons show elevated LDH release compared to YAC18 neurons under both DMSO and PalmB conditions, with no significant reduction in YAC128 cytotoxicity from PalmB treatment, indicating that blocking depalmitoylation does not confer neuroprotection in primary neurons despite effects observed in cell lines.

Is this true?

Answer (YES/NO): NO